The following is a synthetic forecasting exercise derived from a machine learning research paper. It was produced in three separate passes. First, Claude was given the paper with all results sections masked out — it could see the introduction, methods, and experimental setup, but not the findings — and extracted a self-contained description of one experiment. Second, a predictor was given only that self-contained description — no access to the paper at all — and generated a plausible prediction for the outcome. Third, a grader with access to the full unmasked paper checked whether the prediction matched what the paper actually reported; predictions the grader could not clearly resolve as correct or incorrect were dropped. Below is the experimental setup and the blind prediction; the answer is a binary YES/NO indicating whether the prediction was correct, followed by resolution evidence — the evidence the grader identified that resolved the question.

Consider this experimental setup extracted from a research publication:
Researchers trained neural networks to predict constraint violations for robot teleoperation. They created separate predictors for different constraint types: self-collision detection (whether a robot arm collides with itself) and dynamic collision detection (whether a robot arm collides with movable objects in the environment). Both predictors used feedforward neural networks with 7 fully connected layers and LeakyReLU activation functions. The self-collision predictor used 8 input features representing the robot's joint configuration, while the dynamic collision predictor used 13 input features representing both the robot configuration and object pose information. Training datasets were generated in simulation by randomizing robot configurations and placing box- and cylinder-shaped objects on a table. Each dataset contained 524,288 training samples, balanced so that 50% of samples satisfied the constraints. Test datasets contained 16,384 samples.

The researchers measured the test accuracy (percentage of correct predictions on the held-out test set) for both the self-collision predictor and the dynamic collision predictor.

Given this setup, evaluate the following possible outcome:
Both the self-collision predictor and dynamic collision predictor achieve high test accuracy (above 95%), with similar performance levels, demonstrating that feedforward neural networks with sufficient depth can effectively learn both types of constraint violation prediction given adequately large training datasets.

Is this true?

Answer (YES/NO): NO